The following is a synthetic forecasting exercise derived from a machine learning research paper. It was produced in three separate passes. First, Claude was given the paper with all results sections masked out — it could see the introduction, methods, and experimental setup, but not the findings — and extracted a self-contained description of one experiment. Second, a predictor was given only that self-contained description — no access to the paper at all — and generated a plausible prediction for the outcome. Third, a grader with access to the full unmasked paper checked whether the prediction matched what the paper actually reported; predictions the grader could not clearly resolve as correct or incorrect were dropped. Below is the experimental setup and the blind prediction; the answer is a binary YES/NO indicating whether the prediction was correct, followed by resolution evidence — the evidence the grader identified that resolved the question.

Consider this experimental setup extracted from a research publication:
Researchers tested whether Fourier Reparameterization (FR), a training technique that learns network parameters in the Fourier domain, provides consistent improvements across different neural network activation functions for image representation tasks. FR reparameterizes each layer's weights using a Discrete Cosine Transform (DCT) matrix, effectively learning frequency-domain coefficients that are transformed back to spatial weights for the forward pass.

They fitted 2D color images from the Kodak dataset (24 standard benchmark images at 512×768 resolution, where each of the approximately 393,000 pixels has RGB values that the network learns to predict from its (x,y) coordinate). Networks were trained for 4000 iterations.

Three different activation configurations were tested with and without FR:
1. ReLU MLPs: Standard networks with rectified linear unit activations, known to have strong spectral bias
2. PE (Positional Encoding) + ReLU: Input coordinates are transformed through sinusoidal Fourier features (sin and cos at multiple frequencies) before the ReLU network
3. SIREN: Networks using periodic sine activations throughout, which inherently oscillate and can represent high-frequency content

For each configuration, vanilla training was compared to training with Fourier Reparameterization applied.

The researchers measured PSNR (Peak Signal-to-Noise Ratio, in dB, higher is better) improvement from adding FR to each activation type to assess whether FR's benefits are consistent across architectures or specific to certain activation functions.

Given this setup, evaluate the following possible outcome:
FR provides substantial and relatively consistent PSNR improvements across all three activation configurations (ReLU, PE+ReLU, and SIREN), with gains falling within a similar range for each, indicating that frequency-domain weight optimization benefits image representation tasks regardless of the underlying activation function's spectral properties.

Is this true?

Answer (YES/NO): NO